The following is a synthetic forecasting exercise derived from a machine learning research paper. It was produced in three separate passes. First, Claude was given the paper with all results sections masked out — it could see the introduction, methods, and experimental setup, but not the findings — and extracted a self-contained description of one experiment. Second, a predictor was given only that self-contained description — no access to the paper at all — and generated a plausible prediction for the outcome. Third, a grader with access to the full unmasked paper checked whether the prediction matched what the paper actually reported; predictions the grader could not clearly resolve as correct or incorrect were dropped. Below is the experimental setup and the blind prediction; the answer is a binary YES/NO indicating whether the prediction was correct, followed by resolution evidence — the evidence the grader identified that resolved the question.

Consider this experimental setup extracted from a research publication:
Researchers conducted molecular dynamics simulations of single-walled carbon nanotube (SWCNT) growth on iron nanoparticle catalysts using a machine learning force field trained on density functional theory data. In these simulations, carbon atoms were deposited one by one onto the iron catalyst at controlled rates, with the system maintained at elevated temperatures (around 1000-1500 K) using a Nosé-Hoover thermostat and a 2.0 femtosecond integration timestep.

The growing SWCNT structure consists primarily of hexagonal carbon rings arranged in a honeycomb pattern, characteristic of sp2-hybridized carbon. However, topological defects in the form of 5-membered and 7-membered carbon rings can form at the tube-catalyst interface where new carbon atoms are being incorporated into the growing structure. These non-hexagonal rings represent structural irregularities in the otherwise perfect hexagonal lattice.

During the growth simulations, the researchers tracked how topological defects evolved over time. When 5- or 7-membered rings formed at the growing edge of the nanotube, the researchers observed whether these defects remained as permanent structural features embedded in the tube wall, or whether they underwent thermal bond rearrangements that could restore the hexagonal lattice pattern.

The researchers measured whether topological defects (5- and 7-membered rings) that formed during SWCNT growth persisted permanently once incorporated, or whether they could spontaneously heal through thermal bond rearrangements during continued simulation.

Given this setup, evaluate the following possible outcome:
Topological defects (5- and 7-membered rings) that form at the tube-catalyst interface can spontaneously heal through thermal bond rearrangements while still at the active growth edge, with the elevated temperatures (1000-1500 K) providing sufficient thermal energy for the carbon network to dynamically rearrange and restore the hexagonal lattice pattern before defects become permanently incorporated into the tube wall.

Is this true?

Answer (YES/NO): YES